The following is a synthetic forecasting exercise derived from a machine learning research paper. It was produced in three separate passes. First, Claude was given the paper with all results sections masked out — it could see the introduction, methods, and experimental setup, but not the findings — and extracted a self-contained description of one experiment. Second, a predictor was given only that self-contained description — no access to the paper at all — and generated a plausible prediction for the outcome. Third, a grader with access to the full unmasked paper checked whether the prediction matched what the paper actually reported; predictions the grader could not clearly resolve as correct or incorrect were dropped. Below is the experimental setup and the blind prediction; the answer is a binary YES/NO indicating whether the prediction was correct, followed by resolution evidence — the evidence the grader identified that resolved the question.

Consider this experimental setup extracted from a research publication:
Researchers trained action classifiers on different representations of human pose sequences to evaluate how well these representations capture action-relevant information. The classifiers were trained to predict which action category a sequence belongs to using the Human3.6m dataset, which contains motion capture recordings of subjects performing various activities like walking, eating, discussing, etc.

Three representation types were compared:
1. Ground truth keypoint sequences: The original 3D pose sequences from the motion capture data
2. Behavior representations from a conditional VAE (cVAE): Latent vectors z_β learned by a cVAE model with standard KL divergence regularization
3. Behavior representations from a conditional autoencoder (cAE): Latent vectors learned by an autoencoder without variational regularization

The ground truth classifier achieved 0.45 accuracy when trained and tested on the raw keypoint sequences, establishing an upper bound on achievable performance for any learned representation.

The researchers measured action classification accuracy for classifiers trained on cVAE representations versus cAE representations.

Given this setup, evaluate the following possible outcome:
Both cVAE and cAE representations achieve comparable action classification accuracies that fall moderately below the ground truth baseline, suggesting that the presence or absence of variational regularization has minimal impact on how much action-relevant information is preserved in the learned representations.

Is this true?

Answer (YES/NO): NO